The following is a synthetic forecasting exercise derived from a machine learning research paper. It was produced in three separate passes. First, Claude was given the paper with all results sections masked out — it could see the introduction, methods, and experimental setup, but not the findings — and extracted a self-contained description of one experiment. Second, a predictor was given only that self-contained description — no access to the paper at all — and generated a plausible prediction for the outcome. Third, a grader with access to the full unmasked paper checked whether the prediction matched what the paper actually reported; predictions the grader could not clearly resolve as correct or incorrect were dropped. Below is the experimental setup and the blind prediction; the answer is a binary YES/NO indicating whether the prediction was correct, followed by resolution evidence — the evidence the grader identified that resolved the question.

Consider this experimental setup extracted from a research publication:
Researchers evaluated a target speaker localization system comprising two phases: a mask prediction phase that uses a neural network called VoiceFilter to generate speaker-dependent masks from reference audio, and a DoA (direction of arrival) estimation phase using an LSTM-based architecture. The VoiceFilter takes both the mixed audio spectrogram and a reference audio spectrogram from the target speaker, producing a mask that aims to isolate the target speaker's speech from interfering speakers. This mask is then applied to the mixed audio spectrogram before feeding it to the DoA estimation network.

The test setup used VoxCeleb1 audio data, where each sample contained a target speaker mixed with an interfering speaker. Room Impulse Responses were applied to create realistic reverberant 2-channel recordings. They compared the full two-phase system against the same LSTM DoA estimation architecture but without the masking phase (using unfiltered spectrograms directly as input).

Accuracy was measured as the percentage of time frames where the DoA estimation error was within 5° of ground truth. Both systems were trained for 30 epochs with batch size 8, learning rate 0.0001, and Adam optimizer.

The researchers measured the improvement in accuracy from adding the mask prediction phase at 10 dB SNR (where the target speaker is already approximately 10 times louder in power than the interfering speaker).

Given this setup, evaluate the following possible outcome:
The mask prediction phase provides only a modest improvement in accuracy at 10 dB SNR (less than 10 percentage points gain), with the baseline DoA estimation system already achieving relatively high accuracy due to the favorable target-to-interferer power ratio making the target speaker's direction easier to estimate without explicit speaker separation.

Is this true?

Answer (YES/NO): YES